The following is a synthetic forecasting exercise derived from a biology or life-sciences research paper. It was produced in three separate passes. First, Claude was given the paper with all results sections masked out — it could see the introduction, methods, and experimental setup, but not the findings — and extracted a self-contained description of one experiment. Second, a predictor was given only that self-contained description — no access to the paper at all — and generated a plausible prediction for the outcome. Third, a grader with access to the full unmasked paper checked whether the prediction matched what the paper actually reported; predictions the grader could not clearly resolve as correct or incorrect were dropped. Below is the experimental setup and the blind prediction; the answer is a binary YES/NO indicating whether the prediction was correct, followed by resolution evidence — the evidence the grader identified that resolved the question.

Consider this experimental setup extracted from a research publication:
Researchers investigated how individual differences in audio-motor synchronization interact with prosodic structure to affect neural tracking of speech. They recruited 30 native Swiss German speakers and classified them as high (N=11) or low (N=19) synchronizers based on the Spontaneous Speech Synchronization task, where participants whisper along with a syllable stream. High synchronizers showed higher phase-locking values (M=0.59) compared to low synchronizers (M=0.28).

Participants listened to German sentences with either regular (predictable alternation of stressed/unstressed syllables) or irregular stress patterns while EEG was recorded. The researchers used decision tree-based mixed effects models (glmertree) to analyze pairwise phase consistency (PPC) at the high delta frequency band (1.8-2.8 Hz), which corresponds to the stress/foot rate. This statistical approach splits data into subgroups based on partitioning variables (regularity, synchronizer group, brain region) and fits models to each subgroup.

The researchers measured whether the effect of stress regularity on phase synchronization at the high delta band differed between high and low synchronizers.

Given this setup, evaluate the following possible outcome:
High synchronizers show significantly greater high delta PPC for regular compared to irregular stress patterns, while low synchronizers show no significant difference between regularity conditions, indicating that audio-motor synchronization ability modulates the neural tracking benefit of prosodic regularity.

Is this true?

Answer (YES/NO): NO